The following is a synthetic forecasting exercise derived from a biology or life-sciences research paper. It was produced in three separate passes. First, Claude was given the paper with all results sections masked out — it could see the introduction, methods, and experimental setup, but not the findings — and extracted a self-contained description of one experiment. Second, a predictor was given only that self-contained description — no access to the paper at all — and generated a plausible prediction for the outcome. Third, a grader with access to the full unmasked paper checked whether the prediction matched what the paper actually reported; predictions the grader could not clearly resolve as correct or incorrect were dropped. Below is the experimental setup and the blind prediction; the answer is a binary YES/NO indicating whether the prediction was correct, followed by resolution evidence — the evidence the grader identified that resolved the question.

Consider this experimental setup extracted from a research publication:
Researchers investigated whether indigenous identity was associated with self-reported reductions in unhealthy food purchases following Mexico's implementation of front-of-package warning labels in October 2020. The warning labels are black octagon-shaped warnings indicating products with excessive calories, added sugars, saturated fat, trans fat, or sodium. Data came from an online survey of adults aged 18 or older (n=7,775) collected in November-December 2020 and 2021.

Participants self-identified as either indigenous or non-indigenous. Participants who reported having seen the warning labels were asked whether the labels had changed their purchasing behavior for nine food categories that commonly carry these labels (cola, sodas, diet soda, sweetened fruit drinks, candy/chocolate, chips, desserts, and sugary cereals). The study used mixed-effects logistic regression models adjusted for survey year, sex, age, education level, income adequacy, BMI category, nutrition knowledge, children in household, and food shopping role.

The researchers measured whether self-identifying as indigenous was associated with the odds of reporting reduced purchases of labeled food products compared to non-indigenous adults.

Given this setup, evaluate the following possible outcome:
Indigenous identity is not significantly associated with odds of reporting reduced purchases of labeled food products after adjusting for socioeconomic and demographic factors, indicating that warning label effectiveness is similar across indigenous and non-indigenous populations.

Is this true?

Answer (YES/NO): NO